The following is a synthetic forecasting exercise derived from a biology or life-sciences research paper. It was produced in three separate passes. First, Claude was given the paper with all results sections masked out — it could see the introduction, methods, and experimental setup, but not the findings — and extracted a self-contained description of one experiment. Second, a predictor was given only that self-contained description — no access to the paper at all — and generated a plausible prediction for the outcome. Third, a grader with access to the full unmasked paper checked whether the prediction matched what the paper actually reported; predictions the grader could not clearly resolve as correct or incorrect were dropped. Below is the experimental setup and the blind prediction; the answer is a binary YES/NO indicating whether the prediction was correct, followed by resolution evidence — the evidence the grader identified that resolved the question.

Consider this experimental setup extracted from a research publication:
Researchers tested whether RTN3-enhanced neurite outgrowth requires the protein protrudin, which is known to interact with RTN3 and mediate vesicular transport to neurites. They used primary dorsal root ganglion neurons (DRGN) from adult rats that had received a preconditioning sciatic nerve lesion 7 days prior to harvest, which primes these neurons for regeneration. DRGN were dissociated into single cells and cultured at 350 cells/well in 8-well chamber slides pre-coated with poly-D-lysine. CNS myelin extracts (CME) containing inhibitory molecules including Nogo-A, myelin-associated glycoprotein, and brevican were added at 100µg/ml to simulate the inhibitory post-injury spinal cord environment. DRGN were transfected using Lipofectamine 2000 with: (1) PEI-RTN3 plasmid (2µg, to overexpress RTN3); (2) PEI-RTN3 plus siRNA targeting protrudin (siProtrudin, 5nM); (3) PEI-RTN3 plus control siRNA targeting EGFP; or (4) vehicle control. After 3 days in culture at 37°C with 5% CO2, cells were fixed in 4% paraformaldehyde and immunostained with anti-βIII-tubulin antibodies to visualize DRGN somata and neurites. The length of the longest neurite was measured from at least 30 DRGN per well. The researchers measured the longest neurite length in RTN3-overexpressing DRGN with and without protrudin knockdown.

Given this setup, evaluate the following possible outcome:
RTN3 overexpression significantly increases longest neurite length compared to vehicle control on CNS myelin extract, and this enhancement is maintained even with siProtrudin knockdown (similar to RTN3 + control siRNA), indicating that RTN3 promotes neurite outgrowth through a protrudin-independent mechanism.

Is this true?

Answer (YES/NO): NO